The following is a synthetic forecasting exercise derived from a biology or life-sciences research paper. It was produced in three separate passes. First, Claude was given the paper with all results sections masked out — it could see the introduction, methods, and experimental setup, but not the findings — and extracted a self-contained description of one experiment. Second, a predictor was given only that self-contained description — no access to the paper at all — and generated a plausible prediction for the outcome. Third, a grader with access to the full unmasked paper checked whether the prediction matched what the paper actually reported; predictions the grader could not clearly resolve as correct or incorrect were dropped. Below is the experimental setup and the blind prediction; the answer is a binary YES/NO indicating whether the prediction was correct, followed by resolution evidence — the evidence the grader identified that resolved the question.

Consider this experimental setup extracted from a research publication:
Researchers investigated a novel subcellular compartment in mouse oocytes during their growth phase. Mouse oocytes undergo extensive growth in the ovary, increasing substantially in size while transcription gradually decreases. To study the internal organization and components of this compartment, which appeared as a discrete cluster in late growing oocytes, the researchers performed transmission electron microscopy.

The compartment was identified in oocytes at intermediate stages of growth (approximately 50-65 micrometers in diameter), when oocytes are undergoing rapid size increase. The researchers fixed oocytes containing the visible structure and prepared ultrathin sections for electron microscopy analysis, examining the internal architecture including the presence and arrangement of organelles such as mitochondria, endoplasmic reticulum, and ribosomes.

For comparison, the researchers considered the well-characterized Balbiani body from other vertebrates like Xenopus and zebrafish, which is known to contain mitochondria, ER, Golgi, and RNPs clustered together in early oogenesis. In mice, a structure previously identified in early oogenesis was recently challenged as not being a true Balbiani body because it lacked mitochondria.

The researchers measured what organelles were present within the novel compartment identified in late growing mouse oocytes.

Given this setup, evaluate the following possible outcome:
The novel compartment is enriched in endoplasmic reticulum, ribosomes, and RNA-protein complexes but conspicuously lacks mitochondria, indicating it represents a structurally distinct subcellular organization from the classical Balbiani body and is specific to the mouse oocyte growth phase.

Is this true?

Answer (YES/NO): NO